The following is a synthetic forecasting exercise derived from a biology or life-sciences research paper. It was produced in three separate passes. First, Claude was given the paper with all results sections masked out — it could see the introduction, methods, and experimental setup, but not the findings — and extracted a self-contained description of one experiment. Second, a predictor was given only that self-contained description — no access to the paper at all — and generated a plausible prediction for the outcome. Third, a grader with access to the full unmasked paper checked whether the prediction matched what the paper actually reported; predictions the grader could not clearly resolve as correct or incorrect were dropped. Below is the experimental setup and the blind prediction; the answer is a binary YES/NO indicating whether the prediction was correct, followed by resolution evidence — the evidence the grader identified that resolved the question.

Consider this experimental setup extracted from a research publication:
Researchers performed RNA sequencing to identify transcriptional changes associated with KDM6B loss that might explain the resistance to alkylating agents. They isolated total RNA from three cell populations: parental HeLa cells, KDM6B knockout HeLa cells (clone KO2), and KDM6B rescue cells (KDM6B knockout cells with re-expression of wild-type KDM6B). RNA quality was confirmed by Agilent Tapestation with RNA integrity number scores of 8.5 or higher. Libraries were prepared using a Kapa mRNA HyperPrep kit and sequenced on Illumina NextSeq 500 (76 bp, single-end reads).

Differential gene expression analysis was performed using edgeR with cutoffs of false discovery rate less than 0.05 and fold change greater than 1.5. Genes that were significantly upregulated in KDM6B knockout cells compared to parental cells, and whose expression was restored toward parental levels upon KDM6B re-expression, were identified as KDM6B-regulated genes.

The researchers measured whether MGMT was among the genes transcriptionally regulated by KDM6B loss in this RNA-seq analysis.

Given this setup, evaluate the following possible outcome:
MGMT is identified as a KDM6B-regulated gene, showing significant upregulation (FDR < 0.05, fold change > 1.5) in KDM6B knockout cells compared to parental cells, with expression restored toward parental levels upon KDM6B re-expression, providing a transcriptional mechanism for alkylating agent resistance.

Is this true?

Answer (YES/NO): YES